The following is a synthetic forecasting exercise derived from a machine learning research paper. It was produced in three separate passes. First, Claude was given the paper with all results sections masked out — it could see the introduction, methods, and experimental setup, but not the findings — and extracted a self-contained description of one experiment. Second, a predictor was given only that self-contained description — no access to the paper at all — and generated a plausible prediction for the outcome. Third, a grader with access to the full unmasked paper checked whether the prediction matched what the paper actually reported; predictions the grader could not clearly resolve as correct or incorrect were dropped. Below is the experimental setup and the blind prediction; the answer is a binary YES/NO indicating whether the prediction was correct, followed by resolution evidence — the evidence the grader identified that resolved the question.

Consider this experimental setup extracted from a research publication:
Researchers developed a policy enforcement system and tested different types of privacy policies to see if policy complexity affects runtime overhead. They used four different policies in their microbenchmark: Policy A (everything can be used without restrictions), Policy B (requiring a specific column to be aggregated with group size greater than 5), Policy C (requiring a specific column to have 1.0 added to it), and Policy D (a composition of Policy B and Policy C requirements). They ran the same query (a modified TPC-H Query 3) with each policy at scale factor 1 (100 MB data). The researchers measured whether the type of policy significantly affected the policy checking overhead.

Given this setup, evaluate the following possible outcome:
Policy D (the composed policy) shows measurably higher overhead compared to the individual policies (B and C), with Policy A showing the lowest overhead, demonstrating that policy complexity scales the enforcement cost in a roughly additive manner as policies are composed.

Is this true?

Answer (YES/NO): NO